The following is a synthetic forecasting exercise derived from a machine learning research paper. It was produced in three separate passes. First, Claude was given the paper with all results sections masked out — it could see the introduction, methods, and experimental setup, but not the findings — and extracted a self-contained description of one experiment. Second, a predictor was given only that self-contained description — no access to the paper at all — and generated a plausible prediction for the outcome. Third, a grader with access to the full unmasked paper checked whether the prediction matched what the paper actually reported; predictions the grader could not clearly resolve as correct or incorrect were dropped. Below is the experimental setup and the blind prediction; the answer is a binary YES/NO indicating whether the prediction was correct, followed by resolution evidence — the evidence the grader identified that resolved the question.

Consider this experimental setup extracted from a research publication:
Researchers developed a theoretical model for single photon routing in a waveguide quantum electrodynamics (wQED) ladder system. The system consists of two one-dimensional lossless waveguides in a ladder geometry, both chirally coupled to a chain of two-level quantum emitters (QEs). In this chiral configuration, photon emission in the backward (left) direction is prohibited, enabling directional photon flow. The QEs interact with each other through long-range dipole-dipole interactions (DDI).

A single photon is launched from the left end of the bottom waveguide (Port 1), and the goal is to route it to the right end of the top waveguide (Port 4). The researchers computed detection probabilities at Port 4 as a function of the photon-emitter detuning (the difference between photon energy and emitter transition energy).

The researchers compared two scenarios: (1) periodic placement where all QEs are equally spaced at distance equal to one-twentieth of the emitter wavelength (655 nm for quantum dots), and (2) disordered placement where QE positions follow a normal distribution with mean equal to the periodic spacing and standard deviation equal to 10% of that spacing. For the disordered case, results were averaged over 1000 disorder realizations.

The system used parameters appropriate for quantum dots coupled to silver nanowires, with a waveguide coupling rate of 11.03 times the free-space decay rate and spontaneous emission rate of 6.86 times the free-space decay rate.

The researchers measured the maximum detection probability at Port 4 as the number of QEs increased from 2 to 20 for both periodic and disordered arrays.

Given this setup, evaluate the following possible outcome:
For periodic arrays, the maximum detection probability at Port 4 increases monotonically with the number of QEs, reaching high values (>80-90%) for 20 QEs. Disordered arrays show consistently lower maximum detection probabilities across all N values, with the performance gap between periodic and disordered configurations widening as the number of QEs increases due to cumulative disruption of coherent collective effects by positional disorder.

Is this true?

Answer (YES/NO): NO